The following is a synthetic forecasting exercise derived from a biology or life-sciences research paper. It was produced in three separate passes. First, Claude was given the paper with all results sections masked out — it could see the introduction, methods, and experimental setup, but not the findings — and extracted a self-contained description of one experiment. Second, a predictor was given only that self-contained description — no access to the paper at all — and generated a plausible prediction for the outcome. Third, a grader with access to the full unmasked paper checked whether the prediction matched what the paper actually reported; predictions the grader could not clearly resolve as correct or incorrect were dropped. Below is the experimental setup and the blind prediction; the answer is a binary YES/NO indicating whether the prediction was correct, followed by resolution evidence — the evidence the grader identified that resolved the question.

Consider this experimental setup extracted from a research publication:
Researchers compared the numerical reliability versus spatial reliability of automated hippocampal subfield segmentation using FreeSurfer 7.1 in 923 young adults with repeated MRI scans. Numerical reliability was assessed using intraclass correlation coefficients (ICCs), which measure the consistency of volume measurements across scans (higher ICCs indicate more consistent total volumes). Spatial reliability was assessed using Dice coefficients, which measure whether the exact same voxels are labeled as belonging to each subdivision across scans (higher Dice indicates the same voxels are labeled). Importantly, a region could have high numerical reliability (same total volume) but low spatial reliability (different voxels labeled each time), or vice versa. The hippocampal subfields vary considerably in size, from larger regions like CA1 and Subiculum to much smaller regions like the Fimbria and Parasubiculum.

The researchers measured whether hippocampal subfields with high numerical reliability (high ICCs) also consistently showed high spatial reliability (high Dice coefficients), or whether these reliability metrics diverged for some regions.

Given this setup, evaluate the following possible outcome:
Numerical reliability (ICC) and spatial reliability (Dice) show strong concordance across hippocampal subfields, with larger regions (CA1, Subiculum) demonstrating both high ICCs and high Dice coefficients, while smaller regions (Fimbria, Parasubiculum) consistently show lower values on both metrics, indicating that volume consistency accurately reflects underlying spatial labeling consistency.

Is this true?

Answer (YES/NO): NO